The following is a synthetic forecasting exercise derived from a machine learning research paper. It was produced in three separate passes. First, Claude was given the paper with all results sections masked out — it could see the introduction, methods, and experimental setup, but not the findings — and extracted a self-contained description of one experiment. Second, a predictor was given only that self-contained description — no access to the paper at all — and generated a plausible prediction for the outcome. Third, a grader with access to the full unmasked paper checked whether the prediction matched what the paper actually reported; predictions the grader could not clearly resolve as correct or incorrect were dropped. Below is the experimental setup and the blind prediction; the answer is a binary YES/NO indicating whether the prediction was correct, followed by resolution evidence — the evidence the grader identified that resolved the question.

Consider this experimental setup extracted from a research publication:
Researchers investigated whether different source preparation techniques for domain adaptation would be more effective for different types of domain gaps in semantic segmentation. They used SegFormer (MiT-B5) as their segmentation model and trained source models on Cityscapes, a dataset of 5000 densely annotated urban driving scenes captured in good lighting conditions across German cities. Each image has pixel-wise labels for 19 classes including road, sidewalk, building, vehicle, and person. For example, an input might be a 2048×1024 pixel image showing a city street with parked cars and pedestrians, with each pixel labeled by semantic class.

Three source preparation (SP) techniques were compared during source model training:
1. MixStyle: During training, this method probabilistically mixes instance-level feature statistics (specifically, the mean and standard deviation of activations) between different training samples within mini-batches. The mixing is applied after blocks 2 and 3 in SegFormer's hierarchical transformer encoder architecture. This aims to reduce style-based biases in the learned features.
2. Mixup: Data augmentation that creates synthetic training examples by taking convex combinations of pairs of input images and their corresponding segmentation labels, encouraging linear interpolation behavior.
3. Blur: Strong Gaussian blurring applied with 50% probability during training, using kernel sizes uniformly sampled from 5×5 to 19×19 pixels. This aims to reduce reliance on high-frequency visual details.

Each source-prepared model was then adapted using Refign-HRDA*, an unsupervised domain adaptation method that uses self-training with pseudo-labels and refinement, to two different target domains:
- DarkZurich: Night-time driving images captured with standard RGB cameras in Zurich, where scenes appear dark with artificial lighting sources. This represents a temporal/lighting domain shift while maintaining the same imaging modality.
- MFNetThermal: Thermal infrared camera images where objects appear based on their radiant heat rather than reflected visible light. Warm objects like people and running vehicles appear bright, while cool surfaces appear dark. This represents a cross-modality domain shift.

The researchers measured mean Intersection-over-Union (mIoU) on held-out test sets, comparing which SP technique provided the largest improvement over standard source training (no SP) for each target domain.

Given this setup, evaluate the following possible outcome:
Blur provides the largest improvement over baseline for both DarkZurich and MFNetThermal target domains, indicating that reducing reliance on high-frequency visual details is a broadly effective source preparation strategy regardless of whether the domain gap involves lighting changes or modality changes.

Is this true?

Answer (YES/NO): NO